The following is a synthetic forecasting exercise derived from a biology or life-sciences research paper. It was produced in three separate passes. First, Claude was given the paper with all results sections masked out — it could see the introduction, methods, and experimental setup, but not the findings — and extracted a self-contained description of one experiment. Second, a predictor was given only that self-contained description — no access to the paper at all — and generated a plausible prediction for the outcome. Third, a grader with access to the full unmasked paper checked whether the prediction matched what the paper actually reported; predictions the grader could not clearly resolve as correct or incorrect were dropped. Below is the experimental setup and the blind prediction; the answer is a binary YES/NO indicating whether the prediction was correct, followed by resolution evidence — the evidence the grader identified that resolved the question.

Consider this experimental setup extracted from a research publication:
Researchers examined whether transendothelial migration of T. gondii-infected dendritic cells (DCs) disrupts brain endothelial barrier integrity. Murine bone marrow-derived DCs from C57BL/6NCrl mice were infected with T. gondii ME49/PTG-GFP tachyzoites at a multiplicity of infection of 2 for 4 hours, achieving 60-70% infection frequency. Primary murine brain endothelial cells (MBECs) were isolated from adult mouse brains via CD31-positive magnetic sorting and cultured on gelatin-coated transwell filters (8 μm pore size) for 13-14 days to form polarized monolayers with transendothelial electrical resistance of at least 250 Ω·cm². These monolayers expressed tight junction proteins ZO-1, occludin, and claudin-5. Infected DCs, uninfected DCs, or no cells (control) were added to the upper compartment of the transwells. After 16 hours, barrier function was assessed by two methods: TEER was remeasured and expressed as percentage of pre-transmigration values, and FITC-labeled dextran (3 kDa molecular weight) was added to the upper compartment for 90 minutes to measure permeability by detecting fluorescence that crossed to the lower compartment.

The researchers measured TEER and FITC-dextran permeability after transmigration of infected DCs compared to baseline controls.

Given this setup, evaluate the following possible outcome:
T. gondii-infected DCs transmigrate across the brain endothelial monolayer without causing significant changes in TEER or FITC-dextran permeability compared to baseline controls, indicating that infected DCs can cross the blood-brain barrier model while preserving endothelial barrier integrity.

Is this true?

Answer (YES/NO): YES